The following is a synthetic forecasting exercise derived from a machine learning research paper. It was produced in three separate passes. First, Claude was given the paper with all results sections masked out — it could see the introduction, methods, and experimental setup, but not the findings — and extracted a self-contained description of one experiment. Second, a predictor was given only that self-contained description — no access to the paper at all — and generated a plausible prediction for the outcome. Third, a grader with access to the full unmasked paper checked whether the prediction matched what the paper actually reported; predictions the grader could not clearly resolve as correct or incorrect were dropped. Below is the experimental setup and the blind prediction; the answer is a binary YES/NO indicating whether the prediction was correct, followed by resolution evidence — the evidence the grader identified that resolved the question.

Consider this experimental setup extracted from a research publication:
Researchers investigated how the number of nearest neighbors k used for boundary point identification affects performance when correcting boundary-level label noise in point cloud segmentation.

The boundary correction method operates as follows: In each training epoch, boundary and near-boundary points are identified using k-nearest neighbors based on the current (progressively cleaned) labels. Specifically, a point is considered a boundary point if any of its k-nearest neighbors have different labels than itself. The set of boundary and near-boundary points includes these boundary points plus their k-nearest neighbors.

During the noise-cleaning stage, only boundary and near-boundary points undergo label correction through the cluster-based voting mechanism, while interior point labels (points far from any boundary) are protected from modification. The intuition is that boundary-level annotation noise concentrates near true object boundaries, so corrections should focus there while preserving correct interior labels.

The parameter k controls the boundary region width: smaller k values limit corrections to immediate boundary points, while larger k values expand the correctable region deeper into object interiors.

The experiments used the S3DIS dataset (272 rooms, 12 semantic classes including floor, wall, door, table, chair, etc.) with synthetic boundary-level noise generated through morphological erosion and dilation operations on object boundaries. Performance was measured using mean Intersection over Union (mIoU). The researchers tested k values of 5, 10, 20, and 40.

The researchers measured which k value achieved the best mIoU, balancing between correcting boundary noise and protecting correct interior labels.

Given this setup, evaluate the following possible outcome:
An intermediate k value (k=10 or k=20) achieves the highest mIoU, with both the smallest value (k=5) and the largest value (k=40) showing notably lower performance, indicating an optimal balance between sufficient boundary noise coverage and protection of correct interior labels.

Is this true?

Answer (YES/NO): NO